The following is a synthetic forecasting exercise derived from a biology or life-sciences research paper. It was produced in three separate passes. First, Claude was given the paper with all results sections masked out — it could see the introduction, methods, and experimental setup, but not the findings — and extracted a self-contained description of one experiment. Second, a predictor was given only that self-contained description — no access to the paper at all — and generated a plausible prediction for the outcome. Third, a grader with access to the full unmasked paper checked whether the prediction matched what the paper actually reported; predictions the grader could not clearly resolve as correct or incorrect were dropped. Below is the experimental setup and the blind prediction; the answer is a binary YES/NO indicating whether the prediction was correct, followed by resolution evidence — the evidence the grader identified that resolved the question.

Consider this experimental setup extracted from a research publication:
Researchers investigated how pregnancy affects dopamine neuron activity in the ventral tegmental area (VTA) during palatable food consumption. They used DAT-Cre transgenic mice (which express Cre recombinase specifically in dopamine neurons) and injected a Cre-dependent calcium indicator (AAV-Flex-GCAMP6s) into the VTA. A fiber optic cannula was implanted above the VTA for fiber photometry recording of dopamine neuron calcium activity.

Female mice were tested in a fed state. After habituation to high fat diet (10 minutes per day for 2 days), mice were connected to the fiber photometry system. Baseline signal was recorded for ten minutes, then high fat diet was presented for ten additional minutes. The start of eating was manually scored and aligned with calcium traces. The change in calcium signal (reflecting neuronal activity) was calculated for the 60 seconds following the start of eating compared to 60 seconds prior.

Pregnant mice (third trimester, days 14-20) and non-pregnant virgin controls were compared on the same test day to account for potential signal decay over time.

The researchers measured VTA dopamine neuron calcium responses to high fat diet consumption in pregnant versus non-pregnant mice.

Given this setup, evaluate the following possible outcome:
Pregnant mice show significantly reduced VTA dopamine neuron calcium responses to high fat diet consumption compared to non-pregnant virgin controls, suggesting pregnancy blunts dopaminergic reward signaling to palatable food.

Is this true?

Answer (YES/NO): NO